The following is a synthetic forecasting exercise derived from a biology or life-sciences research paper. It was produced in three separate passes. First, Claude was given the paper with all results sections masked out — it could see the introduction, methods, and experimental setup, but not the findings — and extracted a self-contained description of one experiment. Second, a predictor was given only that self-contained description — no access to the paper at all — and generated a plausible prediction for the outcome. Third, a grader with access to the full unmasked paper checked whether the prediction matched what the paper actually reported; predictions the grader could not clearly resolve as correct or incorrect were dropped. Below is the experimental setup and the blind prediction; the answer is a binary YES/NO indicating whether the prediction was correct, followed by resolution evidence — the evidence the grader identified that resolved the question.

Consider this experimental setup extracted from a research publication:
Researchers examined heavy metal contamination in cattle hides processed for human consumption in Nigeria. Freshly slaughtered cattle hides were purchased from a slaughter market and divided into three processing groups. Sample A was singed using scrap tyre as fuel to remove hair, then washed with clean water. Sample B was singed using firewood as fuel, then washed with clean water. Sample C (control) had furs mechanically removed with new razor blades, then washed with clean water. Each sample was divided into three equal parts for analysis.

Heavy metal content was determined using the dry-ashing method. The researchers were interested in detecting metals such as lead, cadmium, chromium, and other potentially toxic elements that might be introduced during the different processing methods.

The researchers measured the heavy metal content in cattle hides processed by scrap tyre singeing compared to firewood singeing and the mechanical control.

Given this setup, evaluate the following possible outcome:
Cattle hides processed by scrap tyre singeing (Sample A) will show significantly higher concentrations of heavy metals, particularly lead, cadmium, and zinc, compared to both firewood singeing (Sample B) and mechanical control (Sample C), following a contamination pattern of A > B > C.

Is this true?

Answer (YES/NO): NO